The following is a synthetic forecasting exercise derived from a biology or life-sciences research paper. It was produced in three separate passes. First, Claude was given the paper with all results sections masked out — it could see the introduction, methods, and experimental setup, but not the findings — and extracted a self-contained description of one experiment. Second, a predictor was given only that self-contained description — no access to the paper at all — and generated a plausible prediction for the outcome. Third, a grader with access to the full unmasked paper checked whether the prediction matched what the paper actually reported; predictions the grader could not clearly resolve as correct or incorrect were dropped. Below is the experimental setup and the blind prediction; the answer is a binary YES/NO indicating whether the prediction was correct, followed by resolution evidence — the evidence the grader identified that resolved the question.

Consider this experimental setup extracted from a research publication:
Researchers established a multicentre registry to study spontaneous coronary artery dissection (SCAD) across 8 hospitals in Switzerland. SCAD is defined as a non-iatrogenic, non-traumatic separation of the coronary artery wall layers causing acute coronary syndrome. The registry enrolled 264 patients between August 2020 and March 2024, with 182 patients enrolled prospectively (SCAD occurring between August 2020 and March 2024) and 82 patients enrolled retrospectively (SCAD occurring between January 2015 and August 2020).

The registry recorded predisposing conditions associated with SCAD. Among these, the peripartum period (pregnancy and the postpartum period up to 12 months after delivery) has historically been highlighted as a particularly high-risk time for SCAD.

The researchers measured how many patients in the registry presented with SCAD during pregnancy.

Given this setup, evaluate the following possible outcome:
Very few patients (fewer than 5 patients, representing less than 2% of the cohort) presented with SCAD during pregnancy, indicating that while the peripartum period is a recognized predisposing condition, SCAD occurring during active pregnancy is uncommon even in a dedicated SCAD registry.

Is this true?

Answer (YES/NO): YES